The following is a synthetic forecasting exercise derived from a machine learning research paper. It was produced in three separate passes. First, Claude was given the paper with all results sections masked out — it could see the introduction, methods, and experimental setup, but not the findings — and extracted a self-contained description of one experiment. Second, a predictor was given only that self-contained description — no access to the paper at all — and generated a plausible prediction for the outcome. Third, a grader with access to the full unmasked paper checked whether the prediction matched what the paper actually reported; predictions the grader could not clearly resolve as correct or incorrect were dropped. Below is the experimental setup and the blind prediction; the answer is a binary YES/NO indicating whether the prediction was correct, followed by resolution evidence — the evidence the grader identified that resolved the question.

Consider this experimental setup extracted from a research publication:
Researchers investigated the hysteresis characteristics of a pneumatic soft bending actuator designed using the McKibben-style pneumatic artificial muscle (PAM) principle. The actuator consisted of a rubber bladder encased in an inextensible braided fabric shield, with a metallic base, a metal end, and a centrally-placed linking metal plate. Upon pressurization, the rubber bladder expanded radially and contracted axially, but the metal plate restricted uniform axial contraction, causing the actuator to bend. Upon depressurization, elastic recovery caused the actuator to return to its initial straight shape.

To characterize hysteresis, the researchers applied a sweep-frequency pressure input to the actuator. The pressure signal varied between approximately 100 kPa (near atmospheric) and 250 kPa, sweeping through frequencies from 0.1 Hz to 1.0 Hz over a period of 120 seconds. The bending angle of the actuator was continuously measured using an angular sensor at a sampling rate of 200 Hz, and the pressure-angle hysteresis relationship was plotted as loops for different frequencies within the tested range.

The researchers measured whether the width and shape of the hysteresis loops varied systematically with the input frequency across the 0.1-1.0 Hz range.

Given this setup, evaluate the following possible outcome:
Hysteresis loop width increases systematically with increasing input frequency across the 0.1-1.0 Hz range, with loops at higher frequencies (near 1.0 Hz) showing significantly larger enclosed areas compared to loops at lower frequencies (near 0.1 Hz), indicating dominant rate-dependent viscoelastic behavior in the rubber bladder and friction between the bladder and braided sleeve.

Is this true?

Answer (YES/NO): NO